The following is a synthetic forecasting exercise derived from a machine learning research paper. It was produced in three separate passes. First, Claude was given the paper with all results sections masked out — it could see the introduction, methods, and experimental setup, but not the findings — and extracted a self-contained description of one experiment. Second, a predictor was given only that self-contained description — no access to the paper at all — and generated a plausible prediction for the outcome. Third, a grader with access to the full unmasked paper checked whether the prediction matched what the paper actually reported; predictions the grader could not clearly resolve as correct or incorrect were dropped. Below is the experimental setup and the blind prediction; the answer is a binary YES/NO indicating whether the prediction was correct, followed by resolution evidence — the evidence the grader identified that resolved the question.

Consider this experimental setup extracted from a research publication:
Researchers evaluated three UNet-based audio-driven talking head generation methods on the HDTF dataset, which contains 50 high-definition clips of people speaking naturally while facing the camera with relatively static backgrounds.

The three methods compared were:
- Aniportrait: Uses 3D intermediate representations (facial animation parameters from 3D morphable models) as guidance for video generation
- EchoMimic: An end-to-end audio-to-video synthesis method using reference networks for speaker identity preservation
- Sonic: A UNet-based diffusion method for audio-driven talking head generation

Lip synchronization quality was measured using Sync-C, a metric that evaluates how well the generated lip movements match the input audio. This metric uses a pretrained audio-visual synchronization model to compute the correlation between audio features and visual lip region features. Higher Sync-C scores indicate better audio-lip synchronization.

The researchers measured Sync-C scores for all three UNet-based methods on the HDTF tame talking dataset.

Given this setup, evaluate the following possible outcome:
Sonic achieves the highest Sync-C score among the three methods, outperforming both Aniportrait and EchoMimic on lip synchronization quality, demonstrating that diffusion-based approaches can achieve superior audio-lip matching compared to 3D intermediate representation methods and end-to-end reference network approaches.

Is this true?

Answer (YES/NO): YES